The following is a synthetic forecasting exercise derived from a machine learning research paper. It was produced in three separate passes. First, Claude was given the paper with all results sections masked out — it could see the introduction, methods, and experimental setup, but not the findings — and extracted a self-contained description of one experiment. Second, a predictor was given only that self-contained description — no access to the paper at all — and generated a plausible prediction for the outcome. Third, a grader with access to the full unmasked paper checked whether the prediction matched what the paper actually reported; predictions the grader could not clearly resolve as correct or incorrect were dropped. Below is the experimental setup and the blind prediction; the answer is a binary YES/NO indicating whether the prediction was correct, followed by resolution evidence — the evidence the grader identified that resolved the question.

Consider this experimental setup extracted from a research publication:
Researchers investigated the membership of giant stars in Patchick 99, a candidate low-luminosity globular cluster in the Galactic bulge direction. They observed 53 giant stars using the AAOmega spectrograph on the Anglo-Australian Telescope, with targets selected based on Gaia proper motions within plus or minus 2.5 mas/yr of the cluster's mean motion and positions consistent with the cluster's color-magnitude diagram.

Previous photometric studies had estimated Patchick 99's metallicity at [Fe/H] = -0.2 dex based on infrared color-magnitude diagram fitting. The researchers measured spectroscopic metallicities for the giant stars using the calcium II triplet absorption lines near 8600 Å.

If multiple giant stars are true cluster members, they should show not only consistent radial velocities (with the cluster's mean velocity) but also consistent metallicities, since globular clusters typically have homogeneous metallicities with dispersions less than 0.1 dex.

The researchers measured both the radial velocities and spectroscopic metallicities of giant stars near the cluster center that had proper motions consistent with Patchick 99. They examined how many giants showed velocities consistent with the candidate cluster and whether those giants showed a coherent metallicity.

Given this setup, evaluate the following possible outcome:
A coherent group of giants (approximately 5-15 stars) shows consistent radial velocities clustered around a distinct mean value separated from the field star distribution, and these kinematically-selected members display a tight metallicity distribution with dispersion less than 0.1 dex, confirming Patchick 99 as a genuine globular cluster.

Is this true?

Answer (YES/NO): NO